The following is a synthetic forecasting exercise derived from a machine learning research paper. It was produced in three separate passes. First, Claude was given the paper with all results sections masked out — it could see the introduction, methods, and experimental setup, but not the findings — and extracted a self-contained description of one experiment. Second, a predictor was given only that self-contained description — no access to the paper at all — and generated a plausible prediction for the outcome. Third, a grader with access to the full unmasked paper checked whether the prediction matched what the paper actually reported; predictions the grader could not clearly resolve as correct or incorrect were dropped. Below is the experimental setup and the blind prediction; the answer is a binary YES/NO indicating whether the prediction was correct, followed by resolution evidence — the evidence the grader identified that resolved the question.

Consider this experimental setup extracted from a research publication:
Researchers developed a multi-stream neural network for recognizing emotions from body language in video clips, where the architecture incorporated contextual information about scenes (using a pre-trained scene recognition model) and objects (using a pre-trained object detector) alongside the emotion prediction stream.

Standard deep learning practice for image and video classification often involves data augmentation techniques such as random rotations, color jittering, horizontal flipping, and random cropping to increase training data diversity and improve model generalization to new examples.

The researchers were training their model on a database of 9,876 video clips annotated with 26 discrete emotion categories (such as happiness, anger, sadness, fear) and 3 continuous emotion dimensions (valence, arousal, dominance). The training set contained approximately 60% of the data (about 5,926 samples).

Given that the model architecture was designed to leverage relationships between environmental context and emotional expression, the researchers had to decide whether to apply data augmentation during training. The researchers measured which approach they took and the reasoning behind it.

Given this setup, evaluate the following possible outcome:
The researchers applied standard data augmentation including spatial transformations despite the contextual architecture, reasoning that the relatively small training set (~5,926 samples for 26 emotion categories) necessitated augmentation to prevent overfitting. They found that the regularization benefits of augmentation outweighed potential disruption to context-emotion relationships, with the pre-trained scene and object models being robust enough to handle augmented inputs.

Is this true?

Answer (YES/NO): NO